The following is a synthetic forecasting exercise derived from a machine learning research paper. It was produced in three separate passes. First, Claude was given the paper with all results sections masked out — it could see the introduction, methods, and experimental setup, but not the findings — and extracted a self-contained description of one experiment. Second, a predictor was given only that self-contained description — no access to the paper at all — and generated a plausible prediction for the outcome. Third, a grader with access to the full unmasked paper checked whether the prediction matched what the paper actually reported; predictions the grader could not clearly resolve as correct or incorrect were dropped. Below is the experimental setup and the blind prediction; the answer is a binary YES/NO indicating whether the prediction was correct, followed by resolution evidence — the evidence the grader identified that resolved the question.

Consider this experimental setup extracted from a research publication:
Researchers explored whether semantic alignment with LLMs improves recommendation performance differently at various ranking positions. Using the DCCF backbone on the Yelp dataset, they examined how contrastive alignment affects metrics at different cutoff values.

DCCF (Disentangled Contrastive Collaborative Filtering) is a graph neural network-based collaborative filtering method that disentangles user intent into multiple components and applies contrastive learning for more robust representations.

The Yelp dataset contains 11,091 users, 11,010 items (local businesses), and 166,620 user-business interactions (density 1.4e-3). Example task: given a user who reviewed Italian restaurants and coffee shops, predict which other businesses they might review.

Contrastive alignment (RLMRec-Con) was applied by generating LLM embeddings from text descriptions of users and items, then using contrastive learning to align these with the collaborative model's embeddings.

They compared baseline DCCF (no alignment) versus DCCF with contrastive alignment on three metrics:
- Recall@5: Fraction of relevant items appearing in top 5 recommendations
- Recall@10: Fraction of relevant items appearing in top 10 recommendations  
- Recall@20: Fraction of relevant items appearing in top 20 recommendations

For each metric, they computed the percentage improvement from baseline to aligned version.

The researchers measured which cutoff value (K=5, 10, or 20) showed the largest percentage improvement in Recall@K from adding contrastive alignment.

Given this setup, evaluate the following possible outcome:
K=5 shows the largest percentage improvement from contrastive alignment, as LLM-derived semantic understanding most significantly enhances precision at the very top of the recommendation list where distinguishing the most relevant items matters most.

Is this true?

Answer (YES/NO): NO